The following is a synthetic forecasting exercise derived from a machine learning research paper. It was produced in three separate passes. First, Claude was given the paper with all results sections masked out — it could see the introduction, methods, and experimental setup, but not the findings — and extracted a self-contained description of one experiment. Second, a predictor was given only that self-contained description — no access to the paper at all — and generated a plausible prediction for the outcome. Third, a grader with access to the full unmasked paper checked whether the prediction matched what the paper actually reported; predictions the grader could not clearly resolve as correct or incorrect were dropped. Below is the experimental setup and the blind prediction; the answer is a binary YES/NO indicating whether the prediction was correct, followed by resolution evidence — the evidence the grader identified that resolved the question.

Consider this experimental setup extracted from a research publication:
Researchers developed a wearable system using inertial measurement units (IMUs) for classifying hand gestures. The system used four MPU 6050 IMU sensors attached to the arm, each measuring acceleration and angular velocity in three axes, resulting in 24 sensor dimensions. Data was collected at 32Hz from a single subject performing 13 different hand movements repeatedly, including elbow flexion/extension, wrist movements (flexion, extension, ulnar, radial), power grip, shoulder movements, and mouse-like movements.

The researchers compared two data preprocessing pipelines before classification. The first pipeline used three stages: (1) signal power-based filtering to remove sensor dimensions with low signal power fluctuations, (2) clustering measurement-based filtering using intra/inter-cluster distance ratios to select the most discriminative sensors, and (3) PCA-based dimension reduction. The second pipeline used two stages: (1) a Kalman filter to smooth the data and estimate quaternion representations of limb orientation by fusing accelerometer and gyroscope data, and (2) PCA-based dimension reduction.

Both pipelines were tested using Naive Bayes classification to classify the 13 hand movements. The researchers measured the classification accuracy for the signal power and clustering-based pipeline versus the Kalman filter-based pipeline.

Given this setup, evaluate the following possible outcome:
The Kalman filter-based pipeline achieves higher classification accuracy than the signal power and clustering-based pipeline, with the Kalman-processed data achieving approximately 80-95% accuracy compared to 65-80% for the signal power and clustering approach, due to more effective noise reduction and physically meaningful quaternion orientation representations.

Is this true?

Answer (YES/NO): YES